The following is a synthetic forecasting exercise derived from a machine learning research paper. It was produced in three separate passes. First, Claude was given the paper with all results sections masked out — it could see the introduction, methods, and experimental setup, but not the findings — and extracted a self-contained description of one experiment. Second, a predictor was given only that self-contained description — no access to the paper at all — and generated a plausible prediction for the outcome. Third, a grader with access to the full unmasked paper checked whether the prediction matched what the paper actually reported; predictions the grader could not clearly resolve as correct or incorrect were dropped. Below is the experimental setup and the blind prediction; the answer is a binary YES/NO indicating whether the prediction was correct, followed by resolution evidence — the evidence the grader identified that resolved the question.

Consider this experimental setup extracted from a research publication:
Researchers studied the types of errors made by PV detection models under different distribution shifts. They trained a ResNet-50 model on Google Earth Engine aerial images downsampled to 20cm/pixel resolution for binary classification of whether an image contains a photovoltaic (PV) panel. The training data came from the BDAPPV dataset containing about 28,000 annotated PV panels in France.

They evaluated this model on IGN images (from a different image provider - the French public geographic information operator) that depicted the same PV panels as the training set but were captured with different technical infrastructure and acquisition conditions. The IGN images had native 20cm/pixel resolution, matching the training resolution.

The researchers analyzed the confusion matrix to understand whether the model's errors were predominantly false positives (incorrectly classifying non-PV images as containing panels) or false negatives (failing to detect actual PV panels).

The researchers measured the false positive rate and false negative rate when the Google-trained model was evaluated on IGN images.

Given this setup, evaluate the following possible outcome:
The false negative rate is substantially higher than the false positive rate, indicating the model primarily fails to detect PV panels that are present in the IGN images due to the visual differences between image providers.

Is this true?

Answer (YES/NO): YES